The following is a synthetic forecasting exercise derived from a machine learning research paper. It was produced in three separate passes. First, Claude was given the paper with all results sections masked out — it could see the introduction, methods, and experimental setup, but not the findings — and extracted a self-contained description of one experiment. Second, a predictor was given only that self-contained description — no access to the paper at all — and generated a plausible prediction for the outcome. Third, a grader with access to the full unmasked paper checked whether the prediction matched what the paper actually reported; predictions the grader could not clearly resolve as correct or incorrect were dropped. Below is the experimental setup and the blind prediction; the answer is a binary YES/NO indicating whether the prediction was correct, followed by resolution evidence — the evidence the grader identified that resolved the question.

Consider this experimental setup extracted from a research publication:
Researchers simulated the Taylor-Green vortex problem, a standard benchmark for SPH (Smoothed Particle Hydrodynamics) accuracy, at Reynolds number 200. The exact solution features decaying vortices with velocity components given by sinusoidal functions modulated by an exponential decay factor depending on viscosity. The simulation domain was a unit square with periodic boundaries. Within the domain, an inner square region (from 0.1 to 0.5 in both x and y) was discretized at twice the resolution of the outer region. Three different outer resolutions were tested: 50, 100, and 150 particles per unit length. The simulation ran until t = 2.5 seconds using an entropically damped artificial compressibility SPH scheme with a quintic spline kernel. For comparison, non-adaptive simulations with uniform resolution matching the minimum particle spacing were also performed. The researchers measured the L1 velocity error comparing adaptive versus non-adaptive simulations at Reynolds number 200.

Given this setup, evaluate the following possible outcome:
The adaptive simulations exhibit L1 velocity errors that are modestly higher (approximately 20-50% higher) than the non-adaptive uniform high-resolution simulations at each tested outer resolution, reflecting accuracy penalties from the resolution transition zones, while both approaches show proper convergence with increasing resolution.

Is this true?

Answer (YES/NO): NO